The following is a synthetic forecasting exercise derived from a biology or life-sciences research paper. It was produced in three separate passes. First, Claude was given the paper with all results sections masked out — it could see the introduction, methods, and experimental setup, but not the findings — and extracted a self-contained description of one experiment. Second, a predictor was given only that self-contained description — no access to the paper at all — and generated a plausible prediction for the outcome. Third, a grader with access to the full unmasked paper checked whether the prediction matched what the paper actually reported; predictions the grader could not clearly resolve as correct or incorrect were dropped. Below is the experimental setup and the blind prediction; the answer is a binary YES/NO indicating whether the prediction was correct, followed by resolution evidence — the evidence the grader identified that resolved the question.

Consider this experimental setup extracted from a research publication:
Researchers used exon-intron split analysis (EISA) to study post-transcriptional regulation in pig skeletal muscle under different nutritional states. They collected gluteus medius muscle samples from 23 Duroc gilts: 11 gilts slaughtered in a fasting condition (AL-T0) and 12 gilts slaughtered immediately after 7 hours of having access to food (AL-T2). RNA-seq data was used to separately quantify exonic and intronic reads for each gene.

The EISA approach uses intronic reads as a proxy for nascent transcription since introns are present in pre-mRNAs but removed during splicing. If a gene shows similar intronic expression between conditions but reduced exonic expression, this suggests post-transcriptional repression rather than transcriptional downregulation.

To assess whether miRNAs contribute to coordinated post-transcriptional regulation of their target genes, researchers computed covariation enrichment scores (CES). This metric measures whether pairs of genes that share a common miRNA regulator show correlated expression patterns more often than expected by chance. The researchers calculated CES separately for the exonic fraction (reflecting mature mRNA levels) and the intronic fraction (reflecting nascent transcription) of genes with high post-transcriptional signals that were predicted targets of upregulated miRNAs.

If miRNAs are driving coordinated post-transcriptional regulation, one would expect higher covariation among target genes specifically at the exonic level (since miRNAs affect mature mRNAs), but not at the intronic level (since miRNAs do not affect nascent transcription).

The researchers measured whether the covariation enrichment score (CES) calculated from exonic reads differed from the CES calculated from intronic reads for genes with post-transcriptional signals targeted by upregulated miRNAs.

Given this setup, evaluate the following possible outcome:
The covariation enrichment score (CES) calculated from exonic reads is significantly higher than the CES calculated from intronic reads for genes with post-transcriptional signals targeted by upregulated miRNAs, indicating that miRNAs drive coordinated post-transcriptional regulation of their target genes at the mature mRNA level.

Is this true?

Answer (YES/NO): YES